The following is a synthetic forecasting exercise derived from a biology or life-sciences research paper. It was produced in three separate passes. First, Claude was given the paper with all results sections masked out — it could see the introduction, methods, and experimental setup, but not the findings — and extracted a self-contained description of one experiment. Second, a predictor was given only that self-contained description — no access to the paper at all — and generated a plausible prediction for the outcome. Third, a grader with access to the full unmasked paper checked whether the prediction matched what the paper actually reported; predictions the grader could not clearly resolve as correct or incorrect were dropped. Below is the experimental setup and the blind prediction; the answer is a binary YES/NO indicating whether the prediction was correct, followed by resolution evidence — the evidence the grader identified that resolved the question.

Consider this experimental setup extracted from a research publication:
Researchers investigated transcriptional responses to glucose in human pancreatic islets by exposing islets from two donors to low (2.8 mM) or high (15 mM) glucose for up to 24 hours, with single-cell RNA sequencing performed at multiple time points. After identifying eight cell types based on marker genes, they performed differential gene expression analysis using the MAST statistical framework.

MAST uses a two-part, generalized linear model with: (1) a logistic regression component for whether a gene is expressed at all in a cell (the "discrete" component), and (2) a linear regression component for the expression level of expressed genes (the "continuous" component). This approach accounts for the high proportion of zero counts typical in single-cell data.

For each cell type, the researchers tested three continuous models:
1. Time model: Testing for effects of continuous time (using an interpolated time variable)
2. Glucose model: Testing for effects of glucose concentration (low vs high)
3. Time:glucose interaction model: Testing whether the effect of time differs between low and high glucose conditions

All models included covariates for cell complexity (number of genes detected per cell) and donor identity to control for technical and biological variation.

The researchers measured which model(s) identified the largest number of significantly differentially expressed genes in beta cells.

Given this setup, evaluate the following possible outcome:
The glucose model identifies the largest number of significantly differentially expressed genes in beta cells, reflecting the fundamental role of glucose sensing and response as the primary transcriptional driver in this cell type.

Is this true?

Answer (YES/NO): NO